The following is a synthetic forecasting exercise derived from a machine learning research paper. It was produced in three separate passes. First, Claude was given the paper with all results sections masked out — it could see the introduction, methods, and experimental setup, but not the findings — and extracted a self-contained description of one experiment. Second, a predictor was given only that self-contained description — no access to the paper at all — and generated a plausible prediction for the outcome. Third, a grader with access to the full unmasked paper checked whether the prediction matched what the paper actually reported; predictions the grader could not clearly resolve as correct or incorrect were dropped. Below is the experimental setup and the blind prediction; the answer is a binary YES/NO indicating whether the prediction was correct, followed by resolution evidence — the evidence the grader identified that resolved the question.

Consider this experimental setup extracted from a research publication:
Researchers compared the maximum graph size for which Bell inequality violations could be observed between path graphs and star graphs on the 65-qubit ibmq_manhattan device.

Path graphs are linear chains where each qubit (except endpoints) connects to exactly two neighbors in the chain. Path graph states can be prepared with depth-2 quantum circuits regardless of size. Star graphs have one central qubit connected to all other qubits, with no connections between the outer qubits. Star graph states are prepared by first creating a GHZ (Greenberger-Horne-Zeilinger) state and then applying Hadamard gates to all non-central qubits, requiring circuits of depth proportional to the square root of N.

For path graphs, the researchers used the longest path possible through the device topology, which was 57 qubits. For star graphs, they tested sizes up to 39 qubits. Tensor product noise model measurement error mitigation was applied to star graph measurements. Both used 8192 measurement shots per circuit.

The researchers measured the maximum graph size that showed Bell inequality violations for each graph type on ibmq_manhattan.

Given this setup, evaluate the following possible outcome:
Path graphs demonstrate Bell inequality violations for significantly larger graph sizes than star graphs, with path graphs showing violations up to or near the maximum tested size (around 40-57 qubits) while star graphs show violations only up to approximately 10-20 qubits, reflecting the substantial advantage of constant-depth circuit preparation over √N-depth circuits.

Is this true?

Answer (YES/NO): NO